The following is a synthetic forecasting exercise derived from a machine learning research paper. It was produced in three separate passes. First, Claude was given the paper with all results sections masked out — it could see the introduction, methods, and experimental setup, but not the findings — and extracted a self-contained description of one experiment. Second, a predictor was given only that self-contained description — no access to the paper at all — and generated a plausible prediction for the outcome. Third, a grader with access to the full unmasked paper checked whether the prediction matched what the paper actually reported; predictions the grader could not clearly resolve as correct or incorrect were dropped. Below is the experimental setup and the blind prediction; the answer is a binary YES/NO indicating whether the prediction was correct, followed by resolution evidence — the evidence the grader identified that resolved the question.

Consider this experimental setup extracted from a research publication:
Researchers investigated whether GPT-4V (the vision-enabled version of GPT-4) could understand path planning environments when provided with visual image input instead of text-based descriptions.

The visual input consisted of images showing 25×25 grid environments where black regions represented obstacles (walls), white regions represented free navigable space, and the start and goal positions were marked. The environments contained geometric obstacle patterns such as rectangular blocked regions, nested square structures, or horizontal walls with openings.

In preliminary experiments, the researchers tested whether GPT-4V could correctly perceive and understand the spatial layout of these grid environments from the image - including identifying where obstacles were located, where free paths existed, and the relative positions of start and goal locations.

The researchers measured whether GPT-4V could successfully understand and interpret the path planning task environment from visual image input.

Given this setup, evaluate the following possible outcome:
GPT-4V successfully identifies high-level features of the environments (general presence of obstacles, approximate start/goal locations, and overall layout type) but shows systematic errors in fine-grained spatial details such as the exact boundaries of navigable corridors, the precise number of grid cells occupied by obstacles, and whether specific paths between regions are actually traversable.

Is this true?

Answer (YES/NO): NO